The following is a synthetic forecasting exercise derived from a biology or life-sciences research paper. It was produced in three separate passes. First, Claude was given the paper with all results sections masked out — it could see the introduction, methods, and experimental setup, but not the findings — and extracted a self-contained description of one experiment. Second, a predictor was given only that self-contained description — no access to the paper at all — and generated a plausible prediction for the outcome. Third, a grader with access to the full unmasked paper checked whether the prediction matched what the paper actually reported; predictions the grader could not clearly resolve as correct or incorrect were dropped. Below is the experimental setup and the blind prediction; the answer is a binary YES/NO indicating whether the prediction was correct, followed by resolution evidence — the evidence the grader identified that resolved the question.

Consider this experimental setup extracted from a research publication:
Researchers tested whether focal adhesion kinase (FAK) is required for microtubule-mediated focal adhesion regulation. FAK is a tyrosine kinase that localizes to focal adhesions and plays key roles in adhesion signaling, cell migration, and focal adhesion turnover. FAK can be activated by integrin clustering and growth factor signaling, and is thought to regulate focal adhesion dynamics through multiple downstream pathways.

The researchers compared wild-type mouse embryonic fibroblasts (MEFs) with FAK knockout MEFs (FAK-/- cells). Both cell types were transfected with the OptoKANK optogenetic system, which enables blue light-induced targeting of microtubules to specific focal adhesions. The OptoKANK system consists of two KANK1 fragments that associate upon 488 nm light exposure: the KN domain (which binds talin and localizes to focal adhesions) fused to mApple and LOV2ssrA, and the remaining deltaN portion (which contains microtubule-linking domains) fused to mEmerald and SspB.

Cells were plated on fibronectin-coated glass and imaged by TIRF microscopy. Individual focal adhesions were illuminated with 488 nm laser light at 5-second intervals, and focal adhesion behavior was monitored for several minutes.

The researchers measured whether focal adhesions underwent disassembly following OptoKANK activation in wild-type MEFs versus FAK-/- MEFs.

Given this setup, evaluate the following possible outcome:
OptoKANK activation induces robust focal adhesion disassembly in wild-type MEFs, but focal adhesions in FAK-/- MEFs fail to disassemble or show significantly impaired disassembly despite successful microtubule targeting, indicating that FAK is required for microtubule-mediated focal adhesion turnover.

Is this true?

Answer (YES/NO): YES